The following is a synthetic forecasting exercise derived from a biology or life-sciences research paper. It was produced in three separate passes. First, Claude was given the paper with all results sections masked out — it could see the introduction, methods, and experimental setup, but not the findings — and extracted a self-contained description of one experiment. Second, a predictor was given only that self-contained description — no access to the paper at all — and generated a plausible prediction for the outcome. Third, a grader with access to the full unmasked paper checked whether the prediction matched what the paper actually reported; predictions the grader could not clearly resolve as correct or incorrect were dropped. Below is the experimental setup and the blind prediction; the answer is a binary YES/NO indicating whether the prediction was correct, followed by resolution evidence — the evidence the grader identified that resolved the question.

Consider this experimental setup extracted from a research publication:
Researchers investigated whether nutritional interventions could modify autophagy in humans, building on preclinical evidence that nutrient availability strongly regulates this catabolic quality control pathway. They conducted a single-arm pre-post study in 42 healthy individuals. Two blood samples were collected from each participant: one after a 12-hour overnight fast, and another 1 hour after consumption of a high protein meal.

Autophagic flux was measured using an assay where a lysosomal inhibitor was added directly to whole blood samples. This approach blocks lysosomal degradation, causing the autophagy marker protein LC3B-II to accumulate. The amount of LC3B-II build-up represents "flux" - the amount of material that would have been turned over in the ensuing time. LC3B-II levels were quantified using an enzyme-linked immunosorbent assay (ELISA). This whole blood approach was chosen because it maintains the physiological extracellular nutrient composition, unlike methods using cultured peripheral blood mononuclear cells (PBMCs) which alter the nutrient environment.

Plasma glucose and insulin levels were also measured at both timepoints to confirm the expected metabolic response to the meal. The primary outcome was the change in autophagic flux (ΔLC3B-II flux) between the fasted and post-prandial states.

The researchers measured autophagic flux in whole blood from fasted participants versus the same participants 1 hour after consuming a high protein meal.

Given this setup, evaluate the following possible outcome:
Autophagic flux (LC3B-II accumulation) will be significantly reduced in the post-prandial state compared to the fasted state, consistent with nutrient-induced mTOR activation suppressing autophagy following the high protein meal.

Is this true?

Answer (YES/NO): NO